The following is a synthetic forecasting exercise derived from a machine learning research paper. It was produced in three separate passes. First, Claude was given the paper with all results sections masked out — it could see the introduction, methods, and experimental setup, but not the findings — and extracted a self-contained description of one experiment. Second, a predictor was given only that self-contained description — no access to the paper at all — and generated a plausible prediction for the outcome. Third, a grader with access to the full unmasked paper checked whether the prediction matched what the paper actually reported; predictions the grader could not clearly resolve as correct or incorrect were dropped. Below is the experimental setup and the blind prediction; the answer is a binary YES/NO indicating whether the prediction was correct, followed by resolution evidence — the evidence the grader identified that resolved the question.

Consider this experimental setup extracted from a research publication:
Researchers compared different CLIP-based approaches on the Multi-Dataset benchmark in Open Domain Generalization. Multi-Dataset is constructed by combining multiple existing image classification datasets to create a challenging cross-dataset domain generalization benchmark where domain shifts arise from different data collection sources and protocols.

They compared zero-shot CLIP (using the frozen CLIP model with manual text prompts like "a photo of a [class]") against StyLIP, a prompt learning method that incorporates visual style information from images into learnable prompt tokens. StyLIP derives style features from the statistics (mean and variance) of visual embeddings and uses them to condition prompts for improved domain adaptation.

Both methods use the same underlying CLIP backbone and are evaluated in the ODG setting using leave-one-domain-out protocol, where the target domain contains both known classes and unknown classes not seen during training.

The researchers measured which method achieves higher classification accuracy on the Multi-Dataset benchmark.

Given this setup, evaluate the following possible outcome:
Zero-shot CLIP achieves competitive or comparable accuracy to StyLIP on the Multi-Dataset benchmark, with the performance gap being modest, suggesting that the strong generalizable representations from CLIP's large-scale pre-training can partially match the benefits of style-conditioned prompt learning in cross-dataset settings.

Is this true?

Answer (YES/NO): YES